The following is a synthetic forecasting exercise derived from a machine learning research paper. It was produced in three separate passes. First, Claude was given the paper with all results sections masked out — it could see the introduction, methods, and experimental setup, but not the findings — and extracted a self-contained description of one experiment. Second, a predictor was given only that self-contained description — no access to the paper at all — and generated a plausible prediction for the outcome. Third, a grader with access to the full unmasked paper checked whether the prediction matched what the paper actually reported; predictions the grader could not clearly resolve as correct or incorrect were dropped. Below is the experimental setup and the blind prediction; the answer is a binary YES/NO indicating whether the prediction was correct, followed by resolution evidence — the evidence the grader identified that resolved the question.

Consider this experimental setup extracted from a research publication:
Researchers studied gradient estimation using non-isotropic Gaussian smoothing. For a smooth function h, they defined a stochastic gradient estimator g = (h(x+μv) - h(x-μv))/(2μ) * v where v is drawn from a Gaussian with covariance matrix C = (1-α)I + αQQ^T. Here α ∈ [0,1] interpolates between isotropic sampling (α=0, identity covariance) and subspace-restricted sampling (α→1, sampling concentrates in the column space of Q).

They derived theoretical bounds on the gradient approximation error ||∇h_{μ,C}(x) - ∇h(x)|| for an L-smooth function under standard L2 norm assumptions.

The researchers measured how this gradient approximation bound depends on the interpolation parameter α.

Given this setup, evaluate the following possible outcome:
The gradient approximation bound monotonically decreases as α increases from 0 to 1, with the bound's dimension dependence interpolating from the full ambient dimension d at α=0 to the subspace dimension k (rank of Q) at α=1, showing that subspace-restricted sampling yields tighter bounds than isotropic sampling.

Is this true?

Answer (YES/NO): NO